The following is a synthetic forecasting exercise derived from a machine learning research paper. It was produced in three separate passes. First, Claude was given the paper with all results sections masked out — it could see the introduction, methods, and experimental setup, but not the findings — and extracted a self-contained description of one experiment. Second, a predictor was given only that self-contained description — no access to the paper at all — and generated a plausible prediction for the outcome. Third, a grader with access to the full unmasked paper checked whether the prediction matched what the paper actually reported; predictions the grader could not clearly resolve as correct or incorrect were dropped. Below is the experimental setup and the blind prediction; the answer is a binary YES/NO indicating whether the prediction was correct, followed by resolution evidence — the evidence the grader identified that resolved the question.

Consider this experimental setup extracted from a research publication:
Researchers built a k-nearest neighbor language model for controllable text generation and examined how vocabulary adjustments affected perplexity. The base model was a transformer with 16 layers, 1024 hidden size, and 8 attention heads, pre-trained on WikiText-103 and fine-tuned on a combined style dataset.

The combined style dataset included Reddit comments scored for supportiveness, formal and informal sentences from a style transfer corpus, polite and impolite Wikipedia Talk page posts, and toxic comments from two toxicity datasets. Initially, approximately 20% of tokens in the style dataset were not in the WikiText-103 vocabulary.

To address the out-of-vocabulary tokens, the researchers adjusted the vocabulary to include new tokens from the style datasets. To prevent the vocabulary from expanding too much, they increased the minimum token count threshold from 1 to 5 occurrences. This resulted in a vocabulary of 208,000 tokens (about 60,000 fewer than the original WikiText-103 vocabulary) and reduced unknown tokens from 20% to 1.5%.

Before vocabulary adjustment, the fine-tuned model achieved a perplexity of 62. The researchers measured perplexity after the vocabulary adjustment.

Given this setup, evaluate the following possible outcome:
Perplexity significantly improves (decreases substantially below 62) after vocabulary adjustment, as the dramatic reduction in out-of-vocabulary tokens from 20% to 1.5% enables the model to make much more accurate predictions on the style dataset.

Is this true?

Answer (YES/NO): NO